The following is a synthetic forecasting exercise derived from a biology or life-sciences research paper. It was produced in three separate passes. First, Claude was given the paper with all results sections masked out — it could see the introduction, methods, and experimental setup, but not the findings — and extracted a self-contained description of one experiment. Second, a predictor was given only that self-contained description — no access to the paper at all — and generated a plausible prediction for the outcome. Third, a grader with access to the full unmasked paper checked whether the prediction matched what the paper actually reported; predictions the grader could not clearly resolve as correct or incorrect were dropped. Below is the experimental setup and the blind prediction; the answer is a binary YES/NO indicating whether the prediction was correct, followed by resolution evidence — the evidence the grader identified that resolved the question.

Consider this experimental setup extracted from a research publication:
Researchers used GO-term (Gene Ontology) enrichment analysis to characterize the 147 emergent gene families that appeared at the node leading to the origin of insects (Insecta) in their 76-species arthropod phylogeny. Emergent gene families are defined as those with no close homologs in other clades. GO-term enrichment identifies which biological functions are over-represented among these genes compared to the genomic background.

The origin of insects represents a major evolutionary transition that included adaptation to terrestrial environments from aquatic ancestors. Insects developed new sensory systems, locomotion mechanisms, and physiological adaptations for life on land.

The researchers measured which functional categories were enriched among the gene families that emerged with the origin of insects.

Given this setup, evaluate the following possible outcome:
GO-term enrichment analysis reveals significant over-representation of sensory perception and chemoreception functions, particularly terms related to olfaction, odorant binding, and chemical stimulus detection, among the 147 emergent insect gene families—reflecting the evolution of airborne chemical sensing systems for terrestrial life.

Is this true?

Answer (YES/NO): YES